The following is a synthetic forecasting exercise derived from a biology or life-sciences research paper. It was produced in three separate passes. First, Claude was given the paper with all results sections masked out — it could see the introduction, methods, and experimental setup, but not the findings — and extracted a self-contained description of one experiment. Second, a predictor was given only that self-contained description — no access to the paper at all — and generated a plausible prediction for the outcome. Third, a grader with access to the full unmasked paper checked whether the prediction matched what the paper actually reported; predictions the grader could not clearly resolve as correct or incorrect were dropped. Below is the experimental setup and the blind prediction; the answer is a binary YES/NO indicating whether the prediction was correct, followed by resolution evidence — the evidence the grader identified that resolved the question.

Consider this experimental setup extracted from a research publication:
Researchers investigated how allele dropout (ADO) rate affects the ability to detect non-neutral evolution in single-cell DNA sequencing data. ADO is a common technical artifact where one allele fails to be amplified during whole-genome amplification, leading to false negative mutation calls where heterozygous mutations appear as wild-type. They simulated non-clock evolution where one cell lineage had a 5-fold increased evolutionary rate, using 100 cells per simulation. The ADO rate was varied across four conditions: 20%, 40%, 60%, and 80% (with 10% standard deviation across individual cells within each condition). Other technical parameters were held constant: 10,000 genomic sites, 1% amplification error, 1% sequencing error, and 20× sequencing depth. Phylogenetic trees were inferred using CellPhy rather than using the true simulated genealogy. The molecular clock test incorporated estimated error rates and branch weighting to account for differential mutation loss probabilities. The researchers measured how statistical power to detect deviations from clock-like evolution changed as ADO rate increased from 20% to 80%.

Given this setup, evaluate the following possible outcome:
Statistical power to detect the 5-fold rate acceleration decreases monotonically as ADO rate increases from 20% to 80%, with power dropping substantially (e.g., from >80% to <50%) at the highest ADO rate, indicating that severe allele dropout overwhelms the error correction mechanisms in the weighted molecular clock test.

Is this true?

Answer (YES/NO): NO